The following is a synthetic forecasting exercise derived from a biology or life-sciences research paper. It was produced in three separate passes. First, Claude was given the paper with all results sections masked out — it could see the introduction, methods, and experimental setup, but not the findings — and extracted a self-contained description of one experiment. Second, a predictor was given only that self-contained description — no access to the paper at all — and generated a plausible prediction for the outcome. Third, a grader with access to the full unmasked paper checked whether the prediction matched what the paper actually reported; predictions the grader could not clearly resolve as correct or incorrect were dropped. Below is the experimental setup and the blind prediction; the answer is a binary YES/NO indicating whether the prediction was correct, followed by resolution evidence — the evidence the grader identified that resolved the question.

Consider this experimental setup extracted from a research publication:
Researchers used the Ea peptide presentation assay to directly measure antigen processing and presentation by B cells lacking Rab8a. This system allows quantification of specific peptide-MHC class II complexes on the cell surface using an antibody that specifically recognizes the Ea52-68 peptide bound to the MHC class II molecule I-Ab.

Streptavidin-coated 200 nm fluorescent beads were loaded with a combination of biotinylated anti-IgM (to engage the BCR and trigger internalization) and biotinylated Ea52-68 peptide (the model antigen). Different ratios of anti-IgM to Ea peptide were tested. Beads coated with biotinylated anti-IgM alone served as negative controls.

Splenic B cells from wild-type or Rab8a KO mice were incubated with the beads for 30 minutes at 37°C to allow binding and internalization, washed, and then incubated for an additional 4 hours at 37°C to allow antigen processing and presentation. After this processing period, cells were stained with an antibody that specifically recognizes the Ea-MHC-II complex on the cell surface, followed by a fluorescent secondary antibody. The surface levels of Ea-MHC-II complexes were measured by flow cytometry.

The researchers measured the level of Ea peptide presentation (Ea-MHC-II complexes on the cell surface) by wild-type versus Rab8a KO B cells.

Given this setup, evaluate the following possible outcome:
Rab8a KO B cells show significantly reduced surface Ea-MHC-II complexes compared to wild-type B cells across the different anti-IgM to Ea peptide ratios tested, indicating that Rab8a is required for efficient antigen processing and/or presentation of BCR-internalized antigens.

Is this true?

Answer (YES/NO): NO